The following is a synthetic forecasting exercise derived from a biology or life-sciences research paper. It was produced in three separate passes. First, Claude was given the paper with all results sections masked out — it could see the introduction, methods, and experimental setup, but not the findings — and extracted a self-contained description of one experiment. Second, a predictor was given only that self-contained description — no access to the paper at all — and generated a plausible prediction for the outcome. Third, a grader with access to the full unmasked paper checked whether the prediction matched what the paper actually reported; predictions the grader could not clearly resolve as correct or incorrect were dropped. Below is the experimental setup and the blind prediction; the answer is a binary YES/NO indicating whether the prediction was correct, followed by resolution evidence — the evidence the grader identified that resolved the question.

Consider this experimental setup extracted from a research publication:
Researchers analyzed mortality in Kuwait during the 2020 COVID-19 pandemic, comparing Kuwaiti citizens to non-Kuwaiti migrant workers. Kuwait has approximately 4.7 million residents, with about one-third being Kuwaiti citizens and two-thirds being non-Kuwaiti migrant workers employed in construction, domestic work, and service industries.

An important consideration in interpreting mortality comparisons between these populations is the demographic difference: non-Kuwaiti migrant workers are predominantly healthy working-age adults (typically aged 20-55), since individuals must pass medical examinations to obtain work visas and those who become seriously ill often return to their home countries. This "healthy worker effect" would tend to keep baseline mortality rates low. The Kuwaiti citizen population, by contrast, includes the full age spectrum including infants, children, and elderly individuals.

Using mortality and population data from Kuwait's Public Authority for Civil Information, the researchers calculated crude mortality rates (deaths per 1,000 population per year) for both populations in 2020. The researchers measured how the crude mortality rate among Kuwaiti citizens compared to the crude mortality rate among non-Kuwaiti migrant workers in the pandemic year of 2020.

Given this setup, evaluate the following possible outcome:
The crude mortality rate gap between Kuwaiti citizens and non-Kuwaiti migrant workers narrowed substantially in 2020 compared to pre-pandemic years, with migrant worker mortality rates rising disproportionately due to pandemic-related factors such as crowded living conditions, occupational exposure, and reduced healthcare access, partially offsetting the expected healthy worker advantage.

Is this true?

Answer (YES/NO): NO